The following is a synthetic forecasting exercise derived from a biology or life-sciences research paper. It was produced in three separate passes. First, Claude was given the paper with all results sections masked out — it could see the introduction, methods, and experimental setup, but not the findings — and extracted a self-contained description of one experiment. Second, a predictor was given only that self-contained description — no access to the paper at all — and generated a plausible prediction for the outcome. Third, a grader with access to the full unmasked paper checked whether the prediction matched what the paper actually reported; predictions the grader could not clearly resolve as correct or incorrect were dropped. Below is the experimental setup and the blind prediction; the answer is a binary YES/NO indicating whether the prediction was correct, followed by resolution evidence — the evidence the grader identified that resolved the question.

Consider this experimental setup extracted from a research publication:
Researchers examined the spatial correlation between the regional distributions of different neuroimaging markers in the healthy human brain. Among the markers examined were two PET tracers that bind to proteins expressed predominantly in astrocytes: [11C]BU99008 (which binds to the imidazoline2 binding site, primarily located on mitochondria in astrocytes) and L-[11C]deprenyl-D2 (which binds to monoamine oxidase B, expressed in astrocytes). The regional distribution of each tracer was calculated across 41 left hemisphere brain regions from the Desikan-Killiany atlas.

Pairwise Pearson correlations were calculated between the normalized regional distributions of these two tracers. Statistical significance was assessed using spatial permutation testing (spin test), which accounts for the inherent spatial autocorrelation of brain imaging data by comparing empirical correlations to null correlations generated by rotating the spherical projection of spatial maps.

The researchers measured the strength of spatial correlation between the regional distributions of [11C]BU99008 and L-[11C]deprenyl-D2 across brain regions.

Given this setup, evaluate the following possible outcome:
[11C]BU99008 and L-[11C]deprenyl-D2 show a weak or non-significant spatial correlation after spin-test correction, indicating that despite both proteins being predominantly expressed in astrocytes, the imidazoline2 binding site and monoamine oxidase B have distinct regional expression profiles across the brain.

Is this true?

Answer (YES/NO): NO